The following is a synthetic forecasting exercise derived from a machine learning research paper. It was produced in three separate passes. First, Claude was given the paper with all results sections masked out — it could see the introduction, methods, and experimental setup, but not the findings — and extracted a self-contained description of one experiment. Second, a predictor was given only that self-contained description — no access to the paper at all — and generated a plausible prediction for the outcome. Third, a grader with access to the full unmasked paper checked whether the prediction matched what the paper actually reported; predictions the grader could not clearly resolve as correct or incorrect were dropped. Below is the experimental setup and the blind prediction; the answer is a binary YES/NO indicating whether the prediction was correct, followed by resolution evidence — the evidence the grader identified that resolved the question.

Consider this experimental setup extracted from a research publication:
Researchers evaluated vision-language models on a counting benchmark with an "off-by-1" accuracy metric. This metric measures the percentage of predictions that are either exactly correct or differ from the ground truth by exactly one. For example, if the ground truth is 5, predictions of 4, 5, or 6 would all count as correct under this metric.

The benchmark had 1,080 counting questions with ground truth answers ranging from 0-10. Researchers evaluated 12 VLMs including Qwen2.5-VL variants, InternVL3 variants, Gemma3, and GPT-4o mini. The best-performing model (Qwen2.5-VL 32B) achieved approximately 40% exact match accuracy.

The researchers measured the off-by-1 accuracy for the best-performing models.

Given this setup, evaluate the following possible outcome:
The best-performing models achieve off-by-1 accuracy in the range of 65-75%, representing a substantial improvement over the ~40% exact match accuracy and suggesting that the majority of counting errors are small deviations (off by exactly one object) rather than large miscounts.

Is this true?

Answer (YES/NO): YES